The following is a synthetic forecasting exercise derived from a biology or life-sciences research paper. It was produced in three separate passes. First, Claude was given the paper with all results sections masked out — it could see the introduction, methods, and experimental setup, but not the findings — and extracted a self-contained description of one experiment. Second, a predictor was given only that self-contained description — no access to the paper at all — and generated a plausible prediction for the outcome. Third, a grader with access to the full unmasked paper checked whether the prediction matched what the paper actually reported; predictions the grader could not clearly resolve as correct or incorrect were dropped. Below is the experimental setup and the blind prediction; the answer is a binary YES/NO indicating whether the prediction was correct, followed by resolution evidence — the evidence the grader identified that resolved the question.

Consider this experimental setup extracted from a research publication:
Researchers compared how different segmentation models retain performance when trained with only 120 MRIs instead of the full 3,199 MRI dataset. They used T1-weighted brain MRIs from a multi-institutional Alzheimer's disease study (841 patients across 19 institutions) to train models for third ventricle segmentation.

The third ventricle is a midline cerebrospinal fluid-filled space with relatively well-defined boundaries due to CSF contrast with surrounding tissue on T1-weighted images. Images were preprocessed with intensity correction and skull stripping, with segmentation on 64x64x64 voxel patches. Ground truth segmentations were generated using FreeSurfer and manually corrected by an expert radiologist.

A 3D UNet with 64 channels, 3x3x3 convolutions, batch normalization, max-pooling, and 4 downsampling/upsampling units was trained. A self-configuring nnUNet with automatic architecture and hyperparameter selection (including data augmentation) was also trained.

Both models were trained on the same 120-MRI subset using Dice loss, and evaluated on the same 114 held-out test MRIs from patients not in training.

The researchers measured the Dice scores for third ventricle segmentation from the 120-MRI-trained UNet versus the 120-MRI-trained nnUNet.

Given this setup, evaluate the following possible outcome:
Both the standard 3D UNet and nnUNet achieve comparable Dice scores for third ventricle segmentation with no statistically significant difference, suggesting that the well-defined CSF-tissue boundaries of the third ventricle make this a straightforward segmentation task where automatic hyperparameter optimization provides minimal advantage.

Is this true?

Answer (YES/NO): YES